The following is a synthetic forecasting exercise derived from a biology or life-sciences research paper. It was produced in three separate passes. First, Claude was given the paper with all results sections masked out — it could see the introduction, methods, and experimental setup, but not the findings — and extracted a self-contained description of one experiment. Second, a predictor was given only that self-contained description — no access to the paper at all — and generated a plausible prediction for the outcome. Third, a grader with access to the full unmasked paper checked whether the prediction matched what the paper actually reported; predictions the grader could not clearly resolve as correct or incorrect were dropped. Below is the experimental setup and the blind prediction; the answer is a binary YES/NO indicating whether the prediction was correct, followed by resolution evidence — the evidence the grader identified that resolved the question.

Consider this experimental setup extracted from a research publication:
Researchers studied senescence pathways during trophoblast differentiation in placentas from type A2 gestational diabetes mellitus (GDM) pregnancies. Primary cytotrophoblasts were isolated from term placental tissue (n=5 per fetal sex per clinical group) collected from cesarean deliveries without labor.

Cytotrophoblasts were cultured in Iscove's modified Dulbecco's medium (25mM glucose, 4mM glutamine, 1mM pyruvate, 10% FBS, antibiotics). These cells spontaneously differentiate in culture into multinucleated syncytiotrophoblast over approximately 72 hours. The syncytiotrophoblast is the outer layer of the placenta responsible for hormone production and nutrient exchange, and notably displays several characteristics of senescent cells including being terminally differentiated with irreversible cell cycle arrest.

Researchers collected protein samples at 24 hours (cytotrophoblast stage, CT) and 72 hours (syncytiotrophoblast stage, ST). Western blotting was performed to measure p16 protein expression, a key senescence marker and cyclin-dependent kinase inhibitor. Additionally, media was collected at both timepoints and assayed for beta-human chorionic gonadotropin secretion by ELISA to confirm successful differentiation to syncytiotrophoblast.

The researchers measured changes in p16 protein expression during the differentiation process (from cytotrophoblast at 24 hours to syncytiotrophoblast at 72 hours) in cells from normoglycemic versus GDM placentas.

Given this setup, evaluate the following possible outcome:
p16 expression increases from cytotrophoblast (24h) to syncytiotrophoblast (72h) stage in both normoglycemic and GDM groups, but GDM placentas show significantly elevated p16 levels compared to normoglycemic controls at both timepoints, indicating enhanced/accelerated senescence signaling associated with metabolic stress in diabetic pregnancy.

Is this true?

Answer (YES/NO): NO